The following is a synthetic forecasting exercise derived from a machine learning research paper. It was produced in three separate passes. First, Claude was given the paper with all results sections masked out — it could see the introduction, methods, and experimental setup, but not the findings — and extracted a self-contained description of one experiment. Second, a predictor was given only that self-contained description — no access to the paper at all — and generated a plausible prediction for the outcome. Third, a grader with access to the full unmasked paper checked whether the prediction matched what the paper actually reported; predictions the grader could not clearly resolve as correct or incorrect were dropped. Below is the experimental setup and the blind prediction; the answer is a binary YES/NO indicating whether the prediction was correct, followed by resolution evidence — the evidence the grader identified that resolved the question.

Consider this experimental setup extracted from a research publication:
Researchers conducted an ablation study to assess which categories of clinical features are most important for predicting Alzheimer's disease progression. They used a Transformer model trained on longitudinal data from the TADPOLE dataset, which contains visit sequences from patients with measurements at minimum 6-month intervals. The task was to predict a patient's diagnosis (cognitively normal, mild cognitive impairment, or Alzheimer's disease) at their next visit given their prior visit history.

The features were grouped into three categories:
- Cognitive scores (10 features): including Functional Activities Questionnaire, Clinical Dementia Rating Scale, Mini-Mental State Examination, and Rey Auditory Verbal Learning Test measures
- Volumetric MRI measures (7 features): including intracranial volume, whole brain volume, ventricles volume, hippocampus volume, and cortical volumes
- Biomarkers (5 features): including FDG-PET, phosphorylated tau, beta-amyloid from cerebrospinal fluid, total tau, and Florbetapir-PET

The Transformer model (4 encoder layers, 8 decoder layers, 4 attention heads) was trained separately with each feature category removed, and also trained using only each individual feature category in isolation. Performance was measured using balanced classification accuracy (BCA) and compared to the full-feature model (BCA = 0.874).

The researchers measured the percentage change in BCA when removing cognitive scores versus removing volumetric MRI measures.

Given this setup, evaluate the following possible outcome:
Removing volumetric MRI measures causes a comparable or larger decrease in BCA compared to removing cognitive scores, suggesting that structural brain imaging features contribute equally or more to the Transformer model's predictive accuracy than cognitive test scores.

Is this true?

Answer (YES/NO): NO